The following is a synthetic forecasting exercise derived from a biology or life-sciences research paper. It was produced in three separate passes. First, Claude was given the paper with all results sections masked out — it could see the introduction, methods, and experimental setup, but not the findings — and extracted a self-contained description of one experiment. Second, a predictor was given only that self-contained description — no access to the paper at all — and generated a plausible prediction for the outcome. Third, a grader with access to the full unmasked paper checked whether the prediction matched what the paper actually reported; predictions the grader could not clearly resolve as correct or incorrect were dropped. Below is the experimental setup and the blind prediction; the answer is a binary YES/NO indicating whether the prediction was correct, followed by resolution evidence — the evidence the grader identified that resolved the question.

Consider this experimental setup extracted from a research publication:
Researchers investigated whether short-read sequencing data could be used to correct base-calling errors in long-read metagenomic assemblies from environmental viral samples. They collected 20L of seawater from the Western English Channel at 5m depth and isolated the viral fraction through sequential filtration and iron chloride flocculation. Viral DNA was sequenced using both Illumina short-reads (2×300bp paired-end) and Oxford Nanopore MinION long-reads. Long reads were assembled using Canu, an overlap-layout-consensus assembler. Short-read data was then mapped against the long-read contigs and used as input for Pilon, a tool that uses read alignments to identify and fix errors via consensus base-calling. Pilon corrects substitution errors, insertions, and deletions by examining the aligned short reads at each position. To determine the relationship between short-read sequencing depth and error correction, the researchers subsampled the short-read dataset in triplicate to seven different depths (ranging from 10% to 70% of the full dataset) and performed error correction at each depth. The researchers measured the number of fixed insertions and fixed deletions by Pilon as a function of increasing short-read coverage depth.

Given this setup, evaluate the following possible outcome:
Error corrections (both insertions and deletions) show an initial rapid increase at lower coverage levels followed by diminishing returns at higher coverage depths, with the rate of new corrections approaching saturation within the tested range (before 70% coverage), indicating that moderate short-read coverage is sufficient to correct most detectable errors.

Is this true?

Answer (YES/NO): YES